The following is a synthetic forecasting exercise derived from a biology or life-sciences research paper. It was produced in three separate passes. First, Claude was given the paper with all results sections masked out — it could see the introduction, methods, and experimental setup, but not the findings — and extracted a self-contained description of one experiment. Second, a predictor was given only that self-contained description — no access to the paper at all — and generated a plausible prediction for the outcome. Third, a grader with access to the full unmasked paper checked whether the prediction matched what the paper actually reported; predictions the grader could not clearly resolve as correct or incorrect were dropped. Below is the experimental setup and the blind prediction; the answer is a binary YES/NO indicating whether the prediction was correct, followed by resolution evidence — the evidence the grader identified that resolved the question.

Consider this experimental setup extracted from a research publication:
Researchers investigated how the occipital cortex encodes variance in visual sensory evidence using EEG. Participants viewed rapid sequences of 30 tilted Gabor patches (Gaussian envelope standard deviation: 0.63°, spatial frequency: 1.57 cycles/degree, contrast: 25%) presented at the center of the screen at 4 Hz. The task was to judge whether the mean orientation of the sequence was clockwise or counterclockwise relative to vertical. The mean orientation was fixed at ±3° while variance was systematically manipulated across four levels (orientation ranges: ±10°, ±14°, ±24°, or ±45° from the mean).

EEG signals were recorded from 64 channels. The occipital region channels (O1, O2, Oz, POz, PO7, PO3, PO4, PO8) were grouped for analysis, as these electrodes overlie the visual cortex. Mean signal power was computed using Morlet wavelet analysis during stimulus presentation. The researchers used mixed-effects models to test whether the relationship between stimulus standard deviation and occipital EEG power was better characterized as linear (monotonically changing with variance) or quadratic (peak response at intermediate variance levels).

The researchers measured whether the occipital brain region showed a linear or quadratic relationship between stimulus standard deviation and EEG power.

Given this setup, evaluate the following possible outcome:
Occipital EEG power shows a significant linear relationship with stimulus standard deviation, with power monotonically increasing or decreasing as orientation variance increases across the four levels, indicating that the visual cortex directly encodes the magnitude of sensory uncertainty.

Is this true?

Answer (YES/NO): YES